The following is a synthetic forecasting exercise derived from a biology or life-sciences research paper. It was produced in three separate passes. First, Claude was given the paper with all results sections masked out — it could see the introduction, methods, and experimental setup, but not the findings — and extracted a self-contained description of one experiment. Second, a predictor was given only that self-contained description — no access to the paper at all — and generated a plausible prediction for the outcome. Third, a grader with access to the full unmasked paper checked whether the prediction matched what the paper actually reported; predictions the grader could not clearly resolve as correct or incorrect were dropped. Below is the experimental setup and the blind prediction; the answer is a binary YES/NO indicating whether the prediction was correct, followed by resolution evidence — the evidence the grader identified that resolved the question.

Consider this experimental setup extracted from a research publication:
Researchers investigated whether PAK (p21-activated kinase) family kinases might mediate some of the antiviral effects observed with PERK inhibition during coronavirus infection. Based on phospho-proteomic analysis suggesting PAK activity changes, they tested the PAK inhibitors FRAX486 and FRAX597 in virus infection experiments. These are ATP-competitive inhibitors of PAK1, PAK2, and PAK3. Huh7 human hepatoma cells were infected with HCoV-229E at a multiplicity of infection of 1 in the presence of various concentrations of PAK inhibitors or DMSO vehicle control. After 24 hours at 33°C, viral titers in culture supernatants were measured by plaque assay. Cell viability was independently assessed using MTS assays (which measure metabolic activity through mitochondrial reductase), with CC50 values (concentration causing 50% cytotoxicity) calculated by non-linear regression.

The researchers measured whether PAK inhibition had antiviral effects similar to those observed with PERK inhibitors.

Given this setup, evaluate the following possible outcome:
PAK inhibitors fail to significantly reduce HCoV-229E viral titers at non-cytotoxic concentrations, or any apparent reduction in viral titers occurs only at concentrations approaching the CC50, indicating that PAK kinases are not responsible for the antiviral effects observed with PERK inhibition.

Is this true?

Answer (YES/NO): NO